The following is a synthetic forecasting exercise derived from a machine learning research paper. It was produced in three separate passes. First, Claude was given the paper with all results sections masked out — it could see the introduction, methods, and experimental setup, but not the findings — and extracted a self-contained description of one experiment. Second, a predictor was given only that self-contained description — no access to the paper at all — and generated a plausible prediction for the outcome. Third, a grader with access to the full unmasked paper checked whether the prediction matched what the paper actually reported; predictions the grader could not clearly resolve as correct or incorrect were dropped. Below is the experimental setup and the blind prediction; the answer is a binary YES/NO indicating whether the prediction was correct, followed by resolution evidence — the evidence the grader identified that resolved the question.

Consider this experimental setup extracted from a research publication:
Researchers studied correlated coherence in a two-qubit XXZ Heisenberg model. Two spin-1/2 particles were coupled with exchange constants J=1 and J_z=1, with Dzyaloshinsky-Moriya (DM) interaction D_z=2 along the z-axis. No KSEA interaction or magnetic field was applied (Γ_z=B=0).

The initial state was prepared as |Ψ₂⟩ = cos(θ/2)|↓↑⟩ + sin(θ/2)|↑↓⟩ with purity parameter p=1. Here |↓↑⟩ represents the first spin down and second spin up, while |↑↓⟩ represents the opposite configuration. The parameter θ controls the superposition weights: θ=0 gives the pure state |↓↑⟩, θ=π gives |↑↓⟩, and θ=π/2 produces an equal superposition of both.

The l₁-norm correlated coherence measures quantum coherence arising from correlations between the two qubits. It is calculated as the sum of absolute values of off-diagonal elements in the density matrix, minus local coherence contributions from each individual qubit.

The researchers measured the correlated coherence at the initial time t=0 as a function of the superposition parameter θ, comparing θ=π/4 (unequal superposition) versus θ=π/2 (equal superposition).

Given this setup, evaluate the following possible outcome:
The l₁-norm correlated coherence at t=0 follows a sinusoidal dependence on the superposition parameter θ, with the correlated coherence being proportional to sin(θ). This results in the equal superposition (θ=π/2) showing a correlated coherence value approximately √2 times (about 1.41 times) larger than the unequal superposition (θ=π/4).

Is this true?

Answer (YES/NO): YES